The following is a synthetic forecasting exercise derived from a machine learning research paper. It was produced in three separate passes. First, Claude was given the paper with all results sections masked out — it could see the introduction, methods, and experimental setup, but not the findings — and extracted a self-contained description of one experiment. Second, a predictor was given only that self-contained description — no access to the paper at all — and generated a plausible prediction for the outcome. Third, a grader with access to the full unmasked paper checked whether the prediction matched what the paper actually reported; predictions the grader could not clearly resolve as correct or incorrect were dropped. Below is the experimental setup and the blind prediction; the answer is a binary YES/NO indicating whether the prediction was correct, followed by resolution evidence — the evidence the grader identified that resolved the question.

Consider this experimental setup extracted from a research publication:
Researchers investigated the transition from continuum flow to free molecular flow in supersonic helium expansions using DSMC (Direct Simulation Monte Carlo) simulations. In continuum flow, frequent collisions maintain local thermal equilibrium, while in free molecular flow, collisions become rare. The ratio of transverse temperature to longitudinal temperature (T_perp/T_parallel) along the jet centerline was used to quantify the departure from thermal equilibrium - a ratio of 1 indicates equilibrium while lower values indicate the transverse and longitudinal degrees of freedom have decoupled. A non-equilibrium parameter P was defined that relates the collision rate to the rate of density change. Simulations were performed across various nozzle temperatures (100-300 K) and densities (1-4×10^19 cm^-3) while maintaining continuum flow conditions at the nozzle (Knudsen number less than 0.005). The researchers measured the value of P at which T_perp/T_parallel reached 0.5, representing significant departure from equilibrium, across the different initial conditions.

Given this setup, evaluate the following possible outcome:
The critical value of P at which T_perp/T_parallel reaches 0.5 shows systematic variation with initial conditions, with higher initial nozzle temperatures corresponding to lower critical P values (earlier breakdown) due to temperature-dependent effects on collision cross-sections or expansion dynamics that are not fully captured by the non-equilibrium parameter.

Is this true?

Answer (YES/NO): NO